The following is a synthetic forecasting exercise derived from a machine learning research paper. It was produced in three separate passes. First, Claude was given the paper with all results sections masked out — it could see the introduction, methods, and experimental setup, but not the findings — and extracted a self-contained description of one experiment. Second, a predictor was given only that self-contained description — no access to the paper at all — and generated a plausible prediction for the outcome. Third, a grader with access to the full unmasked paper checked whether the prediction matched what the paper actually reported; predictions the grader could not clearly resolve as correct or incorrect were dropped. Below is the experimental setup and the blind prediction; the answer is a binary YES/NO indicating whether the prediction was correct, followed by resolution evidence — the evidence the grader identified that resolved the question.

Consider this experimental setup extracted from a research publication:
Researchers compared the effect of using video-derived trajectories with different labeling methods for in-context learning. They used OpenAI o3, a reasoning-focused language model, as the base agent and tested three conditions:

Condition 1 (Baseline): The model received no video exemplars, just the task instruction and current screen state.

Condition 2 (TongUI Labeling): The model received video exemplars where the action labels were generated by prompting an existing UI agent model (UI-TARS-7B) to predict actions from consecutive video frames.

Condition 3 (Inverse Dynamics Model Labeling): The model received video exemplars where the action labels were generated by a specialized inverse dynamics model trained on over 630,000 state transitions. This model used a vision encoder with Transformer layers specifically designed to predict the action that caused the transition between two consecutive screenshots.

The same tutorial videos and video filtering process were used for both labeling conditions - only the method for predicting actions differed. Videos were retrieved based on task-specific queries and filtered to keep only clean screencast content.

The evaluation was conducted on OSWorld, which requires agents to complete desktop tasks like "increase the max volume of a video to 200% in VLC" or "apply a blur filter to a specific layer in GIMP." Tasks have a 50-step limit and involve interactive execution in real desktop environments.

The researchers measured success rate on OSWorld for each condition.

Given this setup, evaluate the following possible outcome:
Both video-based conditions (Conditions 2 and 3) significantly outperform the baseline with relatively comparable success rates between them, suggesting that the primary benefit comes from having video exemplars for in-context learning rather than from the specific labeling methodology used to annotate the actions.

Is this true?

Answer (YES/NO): NO